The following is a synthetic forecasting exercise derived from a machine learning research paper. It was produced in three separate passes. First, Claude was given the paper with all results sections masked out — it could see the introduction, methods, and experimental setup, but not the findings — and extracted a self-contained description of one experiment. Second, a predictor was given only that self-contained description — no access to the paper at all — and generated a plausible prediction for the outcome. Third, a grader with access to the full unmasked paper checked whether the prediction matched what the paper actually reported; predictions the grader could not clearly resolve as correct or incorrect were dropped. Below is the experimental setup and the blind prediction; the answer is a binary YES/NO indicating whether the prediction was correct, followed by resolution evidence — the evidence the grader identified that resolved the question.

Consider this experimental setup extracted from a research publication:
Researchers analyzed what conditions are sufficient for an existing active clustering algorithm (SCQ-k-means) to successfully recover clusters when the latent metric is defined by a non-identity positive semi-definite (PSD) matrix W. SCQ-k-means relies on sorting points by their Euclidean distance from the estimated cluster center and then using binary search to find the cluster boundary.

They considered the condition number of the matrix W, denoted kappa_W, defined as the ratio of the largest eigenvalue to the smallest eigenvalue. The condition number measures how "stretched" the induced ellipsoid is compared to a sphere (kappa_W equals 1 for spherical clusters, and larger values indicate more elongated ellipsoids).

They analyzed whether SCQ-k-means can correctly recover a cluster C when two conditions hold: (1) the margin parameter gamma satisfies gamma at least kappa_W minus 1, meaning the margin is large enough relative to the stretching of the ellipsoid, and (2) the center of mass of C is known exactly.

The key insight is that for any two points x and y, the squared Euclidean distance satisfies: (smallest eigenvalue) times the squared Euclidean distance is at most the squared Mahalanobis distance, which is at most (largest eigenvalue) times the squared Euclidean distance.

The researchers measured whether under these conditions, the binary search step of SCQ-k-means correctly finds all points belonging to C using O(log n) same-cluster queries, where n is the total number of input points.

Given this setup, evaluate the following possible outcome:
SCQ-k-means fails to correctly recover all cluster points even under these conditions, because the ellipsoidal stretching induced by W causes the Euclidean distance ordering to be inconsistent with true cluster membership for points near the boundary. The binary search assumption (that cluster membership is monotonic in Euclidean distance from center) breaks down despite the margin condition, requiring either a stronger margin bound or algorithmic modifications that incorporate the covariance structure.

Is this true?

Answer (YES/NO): NO